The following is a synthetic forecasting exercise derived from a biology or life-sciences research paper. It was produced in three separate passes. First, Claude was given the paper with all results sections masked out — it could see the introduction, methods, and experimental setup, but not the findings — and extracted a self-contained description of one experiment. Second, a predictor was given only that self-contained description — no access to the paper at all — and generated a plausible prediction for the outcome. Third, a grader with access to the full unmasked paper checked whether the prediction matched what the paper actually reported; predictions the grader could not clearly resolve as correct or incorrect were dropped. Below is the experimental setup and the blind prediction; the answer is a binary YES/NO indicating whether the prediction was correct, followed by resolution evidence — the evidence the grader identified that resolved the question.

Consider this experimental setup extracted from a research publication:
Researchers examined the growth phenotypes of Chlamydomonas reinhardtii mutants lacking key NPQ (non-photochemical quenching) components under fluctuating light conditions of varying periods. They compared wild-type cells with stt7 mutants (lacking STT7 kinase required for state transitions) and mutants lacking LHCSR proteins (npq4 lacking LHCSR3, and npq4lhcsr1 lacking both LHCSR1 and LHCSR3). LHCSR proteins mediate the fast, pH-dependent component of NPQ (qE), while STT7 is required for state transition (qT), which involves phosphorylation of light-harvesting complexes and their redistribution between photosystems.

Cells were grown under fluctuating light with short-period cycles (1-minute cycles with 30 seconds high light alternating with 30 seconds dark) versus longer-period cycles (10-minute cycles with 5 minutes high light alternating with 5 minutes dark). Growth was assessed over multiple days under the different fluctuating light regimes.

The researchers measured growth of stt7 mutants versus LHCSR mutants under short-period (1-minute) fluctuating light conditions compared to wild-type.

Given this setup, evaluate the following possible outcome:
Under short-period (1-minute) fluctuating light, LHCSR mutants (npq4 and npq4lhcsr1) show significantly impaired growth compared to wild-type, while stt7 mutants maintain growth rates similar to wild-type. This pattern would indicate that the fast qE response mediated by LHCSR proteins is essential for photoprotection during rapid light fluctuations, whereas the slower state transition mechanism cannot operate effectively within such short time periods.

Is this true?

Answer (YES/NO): YES